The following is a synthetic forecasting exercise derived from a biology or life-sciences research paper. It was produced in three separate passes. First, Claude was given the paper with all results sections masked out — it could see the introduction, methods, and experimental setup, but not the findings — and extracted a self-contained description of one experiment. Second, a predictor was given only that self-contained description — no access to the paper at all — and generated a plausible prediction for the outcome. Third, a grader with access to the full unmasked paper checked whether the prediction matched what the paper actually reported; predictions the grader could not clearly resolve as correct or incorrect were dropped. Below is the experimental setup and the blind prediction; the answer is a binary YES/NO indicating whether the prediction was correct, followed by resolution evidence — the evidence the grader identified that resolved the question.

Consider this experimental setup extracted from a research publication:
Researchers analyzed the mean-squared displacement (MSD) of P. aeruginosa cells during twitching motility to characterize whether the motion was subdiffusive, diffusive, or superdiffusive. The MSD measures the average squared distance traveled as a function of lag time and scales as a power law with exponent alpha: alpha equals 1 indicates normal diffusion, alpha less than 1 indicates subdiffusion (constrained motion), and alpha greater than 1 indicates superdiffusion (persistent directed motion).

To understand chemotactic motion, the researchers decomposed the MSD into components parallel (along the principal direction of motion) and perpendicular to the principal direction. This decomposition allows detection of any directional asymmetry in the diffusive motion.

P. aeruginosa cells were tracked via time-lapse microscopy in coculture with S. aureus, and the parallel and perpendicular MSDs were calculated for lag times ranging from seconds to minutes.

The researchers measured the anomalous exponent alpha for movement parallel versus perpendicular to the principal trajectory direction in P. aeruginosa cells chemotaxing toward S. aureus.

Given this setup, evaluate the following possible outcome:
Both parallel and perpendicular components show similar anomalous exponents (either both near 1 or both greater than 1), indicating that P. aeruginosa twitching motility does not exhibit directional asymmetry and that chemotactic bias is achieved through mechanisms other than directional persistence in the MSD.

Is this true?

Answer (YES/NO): NO